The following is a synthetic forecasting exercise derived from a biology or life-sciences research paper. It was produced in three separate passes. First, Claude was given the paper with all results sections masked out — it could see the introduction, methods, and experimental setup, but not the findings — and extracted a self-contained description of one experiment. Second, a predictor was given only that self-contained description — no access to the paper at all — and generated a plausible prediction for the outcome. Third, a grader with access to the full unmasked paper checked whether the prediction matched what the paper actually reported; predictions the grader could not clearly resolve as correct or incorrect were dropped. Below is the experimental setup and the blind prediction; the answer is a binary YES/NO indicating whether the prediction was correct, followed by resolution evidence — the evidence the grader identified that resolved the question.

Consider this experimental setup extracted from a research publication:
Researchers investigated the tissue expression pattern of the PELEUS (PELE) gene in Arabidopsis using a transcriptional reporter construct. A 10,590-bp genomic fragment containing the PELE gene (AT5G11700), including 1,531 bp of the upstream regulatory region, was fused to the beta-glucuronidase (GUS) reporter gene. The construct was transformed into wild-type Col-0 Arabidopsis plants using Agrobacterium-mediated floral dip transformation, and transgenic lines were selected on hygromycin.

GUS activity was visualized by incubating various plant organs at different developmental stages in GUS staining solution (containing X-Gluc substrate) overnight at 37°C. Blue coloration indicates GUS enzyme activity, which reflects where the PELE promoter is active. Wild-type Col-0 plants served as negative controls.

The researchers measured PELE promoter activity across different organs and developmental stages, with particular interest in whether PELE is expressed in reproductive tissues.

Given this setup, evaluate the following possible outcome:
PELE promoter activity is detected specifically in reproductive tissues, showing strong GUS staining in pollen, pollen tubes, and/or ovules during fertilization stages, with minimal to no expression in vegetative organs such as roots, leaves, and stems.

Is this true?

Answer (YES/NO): NO